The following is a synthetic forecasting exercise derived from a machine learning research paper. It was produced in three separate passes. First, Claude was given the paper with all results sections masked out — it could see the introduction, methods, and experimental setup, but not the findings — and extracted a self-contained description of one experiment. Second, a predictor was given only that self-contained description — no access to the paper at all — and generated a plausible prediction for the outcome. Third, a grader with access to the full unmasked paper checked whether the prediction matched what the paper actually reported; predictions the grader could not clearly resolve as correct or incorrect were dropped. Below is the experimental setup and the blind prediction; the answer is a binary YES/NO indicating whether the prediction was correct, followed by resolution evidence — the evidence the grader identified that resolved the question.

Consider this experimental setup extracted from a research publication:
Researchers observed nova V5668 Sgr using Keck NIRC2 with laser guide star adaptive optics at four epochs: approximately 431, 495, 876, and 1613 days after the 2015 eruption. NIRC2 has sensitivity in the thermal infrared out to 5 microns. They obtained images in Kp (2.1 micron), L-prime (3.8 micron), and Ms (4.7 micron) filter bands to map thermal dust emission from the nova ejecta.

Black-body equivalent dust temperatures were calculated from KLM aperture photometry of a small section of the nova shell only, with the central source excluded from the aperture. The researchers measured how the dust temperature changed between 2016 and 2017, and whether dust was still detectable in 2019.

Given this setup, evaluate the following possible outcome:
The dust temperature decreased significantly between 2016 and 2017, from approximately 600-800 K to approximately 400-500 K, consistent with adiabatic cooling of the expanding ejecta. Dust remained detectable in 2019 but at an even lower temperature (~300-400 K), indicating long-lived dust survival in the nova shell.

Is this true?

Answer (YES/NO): NO